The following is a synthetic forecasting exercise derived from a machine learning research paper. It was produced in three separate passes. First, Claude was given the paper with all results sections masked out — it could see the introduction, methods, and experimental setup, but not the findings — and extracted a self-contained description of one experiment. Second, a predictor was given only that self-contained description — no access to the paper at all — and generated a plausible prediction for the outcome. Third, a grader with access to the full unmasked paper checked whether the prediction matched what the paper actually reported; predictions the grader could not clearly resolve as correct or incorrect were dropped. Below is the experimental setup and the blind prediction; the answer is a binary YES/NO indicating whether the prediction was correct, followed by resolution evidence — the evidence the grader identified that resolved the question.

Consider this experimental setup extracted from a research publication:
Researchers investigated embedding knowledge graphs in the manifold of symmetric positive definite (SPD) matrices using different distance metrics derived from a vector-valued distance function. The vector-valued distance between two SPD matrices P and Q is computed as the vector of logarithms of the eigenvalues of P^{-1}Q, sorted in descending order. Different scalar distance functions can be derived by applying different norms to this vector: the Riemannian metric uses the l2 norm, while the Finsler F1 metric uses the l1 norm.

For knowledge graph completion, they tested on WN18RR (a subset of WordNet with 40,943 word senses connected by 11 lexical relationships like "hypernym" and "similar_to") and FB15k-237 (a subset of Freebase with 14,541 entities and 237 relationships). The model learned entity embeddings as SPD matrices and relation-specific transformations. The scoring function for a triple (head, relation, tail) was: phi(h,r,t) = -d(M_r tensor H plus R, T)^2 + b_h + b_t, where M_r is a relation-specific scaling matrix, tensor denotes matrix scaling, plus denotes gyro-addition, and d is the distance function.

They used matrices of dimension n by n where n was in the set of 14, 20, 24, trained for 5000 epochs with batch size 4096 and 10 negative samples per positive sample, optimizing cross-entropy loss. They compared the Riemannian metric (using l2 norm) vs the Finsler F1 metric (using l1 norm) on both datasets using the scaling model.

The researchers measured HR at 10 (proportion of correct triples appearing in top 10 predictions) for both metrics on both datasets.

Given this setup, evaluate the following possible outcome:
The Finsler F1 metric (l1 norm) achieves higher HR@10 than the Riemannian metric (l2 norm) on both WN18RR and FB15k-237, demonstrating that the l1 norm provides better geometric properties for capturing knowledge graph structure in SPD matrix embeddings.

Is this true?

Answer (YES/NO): NO